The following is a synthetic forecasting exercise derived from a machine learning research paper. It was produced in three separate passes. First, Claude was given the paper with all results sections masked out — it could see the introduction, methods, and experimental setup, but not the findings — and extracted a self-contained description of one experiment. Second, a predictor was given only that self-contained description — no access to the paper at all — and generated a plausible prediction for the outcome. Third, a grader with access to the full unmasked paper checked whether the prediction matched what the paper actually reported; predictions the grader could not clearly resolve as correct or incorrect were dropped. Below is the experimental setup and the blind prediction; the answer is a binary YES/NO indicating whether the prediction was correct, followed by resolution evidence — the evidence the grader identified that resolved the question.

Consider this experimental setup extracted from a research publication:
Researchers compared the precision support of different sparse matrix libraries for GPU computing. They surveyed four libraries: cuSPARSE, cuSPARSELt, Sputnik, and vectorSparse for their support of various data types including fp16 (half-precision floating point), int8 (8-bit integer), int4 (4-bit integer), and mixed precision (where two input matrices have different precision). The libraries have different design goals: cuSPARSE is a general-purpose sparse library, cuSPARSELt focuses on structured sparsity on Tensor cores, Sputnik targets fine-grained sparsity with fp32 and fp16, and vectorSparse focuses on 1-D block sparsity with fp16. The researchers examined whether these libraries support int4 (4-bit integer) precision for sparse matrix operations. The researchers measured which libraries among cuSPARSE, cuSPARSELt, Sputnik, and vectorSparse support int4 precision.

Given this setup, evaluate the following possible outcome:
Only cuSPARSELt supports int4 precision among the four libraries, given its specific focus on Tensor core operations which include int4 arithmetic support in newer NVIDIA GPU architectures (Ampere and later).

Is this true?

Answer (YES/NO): YES